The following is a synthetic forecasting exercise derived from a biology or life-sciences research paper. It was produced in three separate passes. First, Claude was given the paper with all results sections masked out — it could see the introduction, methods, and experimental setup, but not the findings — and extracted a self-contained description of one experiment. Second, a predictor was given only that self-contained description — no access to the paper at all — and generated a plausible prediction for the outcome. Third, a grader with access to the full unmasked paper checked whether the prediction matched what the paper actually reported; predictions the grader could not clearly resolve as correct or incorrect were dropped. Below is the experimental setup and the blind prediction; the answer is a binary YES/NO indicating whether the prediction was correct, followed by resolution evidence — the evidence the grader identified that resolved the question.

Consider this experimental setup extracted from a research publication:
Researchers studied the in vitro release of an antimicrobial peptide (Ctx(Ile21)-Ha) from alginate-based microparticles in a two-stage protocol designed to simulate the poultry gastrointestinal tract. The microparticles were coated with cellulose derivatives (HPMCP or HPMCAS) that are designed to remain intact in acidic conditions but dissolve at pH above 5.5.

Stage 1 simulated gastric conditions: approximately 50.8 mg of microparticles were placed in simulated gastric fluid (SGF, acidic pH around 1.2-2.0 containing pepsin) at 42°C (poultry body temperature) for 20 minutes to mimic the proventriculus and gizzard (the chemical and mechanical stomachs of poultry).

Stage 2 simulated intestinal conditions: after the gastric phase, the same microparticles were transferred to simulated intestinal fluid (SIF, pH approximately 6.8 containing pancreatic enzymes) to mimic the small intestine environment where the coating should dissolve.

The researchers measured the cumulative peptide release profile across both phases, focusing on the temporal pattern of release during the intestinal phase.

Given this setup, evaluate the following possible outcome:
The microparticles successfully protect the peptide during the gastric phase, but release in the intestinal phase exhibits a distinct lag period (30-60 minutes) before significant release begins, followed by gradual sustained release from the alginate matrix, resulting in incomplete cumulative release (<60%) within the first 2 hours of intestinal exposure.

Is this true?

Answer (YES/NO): NO